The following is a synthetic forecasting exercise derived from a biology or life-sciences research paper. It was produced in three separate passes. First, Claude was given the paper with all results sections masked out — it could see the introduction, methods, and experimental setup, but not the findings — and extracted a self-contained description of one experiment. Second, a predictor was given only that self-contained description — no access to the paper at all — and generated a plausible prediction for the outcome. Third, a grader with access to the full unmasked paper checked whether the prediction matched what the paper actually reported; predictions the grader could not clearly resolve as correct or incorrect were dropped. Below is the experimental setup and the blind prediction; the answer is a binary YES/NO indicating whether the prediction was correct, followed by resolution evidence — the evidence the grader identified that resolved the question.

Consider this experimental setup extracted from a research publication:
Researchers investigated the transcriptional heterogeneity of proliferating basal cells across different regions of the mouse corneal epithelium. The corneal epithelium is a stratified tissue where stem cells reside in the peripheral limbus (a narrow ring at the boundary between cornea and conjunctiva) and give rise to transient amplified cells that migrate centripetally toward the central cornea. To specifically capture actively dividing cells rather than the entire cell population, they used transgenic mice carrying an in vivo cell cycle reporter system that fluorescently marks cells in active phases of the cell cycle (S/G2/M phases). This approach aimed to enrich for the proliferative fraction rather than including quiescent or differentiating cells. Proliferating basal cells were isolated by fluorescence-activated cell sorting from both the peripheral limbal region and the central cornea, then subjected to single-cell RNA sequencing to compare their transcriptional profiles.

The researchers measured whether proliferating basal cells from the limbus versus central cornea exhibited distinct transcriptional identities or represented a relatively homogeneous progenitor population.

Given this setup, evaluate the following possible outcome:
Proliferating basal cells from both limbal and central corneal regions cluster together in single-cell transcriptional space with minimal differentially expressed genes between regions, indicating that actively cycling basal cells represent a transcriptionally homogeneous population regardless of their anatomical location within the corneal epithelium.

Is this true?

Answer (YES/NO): NO